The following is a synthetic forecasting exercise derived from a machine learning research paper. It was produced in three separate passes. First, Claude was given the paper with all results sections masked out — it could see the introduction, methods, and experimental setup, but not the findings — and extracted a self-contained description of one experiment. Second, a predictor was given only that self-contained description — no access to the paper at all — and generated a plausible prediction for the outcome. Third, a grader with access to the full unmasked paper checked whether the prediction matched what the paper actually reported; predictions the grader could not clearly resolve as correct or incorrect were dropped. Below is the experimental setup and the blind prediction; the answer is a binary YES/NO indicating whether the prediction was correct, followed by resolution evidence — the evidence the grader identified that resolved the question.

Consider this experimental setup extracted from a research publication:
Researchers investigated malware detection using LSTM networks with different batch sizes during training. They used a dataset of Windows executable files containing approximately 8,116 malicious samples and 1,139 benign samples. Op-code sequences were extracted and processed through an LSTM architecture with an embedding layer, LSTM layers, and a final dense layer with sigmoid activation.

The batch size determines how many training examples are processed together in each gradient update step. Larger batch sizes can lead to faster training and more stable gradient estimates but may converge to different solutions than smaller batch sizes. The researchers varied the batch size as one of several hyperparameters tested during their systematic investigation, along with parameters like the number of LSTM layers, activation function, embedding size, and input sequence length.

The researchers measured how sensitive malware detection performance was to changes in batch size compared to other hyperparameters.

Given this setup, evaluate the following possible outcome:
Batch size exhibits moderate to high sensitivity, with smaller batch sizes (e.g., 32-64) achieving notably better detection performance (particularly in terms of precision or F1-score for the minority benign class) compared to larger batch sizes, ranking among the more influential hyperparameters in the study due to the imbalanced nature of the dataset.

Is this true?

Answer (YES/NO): NO